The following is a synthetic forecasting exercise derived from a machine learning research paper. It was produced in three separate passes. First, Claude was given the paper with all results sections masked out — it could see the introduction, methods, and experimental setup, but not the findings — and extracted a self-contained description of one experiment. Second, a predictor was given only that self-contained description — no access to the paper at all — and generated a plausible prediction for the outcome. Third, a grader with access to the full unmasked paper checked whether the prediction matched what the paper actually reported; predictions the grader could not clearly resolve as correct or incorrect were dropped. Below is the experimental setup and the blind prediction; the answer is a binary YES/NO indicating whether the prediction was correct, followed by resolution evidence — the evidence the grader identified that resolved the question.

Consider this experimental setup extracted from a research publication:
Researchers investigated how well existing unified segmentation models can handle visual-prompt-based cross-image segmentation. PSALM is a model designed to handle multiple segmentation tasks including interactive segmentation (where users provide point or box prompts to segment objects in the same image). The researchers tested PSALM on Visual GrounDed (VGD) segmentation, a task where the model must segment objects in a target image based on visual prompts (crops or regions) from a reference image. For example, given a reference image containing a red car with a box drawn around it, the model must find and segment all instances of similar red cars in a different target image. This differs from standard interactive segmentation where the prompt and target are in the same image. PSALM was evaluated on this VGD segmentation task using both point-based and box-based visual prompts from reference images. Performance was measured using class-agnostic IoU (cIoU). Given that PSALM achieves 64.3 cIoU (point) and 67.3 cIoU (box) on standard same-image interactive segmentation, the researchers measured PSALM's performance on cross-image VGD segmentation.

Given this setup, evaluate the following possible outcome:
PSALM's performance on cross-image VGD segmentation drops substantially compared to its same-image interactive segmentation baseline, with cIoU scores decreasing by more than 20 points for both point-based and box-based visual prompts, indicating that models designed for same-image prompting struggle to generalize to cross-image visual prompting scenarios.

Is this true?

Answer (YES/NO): YES